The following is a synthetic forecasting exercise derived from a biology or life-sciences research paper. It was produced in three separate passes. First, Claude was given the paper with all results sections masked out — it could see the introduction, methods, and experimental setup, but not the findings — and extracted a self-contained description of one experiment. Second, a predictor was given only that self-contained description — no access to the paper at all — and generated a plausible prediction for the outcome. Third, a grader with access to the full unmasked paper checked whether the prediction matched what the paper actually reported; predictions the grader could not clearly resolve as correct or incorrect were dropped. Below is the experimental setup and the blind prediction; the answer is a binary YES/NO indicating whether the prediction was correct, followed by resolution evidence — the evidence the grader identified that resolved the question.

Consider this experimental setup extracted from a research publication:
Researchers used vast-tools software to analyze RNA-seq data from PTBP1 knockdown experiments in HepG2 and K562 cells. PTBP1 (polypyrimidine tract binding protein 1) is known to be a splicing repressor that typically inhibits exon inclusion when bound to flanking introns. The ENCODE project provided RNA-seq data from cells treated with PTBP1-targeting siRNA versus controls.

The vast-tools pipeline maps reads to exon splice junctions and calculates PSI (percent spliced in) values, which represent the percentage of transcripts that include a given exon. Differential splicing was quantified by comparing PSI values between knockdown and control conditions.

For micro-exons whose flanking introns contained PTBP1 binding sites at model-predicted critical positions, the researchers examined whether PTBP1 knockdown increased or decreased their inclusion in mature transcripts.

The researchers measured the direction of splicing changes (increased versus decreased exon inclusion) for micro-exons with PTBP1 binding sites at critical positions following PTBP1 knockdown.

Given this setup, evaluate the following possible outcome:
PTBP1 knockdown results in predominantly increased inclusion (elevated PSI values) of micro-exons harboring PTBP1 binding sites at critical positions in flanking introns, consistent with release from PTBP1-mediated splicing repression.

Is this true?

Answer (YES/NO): YES